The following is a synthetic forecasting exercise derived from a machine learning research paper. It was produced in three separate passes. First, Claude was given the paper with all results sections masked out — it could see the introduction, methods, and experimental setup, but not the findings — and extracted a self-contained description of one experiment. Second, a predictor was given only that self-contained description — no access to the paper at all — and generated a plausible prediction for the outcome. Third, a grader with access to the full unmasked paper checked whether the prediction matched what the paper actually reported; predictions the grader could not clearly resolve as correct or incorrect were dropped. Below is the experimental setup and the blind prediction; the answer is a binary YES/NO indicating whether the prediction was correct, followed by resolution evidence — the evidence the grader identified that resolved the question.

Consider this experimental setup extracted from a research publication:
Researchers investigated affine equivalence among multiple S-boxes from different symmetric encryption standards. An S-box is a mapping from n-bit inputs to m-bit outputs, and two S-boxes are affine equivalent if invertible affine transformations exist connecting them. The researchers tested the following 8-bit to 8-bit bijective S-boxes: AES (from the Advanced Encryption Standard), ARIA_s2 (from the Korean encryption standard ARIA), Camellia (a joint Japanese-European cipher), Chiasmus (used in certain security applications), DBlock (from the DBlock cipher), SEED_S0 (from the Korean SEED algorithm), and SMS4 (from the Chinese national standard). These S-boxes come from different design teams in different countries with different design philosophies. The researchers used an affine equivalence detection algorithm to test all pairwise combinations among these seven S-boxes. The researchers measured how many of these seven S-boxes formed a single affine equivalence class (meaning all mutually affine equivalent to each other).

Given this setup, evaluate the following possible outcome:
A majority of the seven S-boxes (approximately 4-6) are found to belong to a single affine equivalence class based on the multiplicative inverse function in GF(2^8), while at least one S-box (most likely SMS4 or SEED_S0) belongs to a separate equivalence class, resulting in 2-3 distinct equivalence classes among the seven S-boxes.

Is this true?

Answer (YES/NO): NO